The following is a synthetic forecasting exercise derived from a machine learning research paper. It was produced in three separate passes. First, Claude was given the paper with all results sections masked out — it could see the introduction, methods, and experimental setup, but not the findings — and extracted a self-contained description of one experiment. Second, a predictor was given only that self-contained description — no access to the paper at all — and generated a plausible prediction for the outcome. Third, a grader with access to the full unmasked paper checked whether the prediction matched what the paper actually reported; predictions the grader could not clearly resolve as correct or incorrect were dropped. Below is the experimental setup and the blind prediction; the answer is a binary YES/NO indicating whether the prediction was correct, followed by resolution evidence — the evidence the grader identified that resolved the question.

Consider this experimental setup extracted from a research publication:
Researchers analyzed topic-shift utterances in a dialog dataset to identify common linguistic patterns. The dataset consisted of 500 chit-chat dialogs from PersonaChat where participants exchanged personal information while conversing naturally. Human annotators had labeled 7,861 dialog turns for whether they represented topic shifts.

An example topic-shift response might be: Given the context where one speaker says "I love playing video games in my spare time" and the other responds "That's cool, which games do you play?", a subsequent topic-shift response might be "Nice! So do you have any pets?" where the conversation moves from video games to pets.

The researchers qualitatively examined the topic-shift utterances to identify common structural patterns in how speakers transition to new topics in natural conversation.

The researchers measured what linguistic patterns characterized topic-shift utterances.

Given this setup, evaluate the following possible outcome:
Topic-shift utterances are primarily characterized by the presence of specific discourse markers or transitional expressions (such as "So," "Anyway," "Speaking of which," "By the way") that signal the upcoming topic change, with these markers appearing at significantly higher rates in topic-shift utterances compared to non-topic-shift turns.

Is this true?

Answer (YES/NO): NO